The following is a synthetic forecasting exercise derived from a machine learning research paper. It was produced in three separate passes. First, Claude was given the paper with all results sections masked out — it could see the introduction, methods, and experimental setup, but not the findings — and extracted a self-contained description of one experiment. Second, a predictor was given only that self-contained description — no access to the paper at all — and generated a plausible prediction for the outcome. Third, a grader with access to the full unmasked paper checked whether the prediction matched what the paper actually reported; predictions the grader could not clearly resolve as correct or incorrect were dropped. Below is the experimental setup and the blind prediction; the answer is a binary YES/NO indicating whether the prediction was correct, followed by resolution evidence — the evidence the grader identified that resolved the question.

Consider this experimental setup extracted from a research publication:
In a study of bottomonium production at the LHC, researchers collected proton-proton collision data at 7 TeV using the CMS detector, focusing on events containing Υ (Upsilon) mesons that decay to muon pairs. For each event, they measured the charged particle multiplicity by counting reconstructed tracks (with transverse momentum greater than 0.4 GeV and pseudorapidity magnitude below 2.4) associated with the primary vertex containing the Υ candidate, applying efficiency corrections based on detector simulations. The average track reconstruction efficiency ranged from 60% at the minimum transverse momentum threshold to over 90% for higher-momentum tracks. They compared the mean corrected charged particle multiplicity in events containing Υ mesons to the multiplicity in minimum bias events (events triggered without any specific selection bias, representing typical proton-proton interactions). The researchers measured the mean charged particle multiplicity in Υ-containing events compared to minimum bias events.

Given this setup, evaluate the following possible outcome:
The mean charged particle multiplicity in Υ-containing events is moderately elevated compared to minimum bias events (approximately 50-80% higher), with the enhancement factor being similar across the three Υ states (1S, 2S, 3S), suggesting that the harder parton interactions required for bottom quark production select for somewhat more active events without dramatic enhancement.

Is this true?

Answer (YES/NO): NO